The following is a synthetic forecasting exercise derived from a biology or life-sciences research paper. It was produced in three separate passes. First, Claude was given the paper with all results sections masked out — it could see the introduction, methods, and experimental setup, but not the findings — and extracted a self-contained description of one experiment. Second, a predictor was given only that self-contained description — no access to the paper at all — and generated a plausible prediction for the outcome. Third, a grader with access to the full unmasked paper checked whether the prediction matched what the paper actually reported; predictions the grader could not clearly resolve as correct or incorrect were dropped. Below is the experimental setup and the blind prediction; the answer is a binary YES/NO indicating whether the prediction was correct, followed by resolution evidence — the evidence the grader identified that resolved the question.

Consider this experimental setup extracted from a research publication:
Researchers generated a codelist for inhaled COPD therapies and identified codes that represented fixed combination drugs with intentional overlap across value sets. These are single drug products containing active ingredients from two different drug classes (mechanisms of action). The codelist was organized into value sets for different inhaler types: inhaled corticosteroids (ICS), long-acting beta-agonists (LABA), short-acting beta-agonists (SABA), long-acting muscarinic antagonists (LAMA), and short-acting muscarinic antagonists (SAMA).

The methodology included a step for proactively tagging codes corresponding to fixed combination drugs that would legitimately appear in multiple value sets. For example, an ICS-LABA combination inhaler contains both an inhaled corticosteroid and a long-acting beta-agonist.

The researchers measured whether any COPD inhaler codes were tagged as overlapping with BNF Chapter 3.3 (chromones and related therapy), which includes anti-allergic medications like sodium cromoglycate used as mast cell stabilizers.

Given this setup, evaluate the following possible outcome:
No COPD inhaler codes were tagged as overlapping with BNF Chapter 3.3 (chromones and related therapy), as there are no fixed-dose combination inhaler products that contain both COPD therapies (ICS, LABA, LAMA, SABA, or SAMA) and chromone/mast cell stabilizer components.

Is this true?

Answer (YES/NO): NO